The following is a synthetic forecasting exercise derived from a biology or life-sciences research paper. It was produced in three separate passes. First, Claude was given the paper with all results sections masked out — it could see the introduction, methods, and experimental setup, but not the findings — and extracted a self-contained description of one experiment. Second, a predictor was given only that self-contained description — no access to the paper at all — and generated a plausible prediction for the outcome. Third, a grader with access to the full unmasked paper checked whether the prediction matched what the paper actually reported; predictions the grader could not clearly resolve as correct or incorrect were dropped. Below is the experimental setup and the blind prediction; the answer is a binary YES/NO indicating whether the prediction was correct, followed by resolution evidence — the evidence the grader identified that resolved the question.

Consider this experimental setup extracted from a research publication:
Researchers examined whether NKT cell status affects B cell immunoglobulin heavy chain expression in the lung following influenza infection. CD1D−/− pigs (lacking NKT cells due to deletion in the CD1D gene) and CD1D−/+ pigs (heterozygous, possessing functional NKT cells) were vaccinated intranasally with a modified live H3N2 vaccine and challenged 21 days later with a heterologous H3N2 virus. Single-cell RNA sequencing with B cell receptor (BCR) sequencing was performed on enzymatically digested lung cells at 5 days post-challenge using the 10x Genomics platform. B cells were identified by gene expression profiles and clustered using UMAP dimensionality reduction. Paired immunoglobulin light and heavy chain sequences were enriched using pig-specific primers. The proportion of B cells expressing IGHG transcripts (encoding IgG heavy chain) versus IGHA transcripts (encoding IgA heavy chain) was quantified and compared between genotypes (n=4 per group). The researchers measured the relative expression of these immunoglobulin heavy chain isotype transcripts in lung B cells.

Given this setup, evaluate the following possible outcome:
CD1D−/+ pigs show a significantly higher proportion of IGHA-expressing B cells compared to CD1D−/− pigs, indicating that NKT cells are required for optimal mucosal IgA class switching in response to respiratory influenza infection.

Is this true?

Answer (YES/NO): YES